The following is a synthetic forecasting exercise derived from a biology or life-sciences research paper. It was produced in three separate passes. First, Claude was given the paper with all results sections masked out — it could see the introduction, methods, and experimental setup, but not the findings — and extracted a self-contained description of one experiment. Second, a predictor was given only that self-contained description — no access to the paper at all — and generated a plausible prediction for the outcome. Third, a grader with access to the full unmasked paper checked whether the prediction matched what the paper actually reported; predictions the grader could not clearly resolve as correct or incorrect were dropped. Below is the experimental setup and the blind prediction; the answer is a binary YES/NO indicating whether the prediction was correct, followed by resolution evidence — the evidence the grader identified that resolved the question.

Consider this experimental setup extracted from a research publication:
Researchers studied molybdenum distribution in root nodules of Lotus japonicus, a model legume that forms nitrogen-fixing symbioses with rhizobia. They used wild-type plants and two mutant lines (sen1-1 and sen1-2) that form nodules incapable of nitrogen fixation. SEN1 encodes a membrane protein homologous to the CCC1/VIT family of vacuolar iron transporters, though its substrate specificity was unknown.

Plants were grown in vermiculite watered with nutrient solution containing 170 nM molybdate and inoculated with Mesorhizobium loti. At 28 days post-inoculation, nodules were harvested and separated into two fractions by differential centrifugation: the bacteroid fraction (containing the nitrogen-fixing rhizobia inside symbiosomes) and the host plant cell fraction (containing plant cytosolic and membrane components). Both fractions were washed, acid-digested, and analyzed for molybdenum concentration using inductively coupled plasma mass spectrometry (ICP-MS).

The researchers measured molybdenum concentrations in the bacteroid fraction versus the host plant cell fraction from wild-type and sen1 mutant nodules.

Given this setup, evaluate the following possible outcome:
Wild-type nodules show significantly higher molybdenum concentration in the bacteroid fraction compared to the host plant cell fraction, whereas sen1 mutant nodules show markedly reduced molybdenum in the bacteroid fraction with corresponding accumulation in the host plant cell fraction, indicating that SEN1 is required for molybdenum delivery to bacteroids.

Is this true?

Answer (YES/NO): NO